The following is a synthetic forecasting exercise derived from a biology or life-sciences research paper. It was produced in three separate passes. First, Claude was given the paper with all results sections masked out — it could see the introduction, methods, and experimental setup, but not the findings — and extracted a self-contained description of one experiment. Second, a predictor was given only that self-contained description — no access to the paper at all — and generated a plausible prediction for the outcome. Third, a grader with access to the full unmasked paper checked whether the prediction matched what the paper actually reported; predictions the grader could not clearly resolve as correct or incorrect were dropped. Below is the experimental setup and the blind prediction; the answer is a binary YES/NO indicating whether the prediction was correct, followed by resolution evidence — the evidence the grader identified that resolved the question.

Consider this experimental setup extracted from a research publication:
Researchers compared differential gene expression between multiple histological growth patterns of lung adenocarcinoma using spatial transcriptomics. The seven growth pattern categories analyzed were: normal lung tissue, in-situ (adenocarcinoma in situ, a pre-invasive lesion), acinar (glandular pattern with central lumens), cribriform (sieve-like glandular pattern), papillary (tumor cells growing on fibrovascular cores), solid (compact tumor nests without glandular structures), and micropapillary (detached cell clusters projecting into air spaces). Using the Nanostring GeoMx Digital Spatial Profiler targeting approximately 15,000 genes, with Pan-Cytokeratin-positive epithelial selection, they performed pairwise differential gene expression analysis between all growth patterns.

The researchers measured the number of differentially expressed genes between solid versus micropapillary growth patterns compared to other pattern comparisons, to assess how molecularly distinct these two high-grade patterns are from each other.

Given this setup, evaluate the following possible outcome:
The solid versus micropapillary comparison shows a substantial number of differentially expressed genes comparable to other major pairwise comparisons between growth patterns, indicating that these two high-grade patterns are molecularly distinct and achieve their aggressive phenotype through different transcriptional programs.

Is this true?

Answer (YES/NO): YES